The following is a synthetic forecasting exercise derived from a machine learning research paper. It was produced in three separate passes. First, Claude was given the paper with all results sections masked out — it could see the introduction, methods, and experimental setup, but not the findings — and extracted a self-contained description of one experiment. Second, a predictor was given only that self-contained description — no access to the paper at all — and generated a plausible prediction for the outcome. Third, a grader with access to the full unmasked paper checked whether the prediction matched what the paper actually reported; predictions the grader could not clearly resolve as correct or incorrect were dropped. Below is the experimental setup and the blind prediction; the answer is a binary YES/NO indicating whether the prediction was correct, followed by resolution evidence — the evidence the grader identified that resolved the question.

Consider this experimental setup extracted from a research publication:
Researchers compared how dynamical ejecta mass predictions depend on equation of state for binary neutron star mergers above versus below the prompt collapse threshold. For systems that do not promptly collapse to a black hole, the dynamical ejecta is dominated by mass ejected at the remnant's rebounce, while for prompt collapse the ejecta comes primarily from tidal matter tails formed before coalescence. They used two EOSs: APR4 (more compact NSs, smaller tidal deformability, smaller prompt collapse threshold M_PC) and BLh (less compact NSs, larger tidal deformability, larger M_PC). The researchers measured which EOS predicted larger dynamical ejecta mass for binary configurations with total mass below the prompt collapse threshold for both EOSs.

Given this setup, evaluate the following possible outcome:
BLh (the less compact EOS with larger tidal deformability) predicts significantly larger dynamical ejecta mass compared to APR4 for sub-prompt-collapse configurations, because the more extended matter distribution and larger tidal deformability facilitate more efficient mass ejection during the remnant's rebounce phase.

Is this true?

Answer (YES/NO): NO